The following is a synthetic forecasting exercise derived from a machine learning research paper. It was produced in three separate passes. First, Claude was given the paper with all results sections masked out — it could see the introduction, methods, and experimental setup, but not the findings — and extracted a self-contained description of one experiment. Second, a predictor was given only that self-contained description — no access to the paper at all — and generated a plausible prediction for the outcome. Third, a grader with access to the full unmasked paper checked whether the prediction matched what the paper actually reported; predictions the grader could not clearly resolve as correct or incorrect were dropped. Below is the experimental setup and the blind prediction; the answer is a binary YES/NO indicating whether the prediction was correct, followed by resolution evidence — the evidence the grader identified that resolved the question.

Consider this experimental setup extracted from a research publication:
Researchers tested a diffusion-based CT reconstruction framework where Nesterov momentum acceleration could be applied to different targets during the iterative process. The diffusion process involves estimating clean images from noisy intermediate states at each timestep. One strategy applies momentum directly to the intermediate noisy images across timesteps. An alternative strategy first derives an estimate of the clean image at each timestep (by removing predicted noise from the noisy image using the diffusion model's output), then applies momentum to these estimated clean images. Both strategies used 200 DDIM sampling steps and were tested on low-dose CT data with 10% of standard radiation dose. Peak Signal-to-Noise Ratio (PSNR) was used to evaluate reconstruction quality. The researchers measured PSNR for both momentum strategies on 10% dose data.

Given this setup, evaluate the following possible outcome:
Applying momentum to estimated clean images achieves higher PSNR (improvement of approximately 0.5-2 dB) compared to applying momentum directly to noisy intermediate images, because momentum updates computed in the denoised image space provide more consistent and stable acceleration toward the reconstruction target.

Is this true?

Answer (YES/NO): NO